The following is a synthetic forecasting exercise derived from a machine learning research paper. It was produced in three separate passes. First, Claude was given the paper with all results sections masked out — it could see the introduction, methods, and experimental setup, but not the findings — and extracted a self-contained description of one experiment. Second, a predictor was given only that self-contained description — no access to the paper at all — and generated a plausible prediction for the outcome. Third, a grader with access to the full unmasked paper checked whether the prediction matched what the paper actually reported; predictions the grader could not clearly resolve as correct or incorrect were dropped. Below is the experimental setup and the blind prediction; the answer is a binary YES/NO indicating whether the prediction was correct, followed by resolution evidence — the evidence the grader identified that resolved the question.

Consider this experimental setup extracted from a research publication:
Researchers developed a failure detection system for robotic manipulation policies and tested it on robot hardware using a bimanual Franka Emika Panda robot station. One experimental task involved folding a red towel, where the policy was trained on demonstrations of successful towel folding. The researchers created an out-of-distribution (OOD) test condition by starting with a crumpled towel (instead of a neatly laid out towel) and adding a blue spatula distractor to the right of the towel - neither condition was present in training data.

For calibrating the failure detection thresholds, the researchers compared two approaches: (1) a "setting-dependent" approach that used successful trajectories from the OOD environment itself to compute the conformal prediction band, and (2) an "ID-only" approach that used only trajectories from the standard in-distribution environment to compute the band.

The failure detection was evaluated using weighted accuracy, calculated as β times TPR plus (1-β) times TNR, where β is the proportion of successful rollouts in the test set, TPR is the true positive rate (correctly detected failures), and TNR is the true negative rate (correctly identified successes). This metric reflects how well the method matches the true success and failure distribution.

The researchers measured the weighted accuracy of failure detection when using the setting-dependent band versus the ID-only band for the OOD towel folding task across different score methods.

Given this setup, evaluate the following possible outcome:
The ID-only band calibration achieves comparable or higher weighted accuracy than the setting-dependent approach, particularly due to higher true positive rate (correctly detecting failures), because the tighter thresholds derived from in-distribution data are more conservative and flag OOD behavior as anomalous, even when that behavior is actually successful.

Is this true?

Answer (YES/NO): NO